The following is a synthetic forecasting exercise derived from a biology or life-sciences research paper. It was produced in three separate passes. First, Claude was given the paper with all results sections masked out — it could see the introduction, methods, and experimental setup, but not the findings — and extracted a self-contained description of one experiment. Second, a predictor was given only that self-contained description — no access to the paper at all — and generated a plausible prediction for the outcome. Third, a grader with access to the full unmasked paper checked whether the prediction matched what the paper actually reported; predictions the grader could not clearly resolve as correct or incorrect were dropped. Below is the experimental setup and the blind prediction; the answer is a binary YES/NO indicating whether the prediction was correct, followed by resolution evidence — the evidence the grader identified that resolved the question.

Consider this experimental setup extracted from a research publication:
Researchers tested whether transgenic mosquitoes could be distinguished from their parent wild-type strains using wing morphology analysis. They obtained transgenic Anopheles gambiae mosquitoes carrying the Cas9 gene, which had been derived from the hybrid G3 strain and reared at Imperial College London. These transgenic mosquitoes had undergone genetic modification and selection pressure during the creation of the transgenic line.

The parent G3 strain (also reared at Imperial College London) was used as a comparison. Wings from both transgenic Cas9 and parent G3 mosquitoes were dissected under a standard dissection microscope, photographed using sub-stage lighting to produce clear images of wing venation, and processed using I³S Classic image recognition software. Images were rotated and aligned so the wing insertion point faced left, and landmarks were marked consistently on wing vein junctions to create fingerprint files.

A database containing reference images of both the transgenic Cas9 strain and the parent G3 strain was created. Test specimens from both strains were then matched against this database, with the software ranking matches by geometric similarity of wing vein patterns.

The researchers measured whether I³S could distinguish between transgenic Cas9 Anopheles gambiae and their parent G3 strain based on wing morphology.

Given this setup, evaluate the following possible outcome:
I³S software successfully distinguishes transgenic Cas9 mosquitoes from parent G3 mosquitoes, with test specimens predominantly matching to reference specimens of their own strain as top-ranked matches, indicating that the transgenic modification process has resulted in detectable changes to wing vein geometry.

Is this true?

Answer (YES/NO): YES